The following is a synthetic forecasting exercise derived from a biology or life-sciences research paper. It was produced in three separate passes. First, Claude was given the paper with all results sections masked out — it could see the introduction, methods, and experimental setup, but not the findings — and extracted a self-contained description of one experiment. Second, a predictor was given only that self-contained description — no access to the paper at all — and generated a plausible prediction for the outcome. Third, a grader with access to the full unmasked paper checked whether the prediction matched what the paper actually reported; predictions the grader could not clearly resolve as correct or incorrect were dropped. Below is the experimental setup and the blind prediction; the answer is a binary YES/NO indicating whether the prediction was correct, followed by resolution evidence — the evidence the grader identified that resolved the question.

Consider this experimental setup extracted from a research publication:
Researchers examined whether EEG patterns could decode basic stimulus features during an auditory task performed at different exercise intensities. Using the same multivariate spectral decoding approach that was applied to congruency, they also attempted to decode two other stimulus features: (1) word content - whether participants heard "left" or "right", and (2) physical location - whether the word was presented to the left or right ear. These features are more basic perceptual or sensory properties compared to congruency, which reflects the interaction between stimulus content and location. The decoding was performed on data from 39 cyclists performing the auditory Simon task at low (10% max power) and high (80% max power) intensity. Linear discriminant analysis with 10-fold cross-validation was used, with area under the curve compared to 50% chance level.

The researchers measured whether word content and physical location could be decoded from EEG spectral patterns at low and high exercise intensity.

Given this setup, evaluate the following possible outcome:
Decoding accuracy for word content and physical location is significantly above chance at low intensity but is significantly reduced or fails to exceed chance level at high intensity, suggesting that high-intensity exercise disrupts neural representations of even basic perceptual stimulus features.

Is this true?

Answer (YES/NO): NO